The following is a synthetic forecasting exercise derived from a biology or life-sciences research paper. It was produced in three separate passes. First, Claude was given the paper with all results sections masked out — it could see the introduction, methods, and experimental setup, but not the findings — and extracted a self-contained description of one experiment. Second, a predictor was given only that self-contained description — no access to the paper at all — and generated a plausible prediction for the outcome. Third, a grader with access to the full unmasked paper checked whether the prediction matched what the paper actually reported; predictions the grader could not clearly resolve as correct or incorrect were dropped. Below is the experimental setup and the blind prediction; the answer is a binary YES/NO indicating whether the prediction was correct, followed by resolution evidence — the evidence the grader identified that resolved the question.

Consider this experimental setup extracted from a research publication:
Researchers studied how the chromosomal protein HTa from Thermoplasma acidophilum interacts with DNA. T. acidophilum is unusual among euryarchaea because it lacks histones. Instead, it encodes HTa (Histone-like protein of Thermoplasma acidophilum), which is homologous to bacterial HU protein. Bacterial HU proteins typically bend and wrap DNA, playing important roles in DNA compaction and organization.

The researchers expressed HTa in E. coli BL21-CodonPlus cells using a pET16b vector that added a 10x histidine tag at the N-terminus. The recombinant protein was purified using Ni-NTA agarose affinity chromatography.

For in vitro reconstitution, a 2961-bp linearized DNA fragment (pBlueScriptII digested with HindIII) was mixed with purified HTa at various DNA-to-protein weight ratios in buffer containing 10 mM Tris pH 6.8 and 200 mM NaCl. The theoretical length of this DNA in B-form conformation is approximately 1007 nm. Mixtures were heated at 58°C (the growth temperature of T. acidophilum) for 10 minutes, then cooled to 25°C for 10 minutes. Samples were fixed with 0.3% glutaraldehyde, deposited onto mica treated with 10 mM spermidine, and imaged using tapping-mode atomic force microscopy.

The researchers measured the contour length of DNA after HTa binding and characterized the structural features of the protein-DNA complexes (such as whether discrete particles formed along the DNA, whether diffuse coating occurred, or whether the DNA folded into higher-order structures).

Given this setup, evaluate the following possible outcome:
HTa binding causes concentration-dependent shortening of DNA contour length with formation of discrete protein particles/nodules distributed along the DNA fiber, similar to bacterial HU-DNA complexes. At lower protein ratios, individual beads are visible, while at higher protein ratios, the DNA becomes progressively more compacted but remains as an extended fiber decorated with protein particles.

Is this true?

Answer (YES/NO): NO